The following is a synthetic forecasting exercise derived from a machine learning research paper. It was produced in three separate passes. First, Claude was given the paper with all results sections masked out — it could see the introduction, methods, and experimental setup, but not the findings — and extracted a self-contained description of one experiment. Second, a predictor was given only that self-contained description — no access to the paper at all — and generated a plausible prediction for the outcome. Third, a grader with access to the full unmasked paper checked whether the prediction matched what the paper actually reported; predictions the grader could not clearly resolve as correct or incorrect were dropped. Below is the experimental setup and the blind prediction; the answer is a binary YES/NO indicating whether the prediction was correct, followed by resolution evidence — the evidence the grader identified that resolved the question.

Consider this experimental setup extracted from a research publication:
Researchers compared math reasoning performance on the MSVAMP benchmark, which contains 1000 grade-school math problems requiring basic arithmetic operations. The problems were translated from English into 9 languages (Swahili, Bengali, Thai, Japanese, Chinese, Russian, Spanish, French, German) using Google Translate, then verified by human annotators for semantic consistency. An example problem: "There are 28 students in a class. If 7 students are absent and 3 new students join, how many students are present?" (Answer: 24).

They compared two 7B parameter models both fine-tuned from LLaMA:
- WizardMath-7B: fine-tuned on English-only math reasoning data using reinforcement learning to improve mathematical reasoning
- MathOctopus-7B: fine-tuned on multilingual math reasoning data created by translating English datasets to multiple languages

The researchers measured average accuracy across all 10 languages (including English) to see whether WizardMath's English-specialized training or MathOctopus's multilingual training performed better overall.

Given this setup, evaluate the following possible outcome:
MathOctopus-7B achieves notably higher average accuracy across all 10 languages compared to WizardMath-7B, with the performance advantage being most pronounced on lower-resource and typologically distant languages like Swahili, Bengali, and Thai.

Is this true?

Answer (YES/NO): YES